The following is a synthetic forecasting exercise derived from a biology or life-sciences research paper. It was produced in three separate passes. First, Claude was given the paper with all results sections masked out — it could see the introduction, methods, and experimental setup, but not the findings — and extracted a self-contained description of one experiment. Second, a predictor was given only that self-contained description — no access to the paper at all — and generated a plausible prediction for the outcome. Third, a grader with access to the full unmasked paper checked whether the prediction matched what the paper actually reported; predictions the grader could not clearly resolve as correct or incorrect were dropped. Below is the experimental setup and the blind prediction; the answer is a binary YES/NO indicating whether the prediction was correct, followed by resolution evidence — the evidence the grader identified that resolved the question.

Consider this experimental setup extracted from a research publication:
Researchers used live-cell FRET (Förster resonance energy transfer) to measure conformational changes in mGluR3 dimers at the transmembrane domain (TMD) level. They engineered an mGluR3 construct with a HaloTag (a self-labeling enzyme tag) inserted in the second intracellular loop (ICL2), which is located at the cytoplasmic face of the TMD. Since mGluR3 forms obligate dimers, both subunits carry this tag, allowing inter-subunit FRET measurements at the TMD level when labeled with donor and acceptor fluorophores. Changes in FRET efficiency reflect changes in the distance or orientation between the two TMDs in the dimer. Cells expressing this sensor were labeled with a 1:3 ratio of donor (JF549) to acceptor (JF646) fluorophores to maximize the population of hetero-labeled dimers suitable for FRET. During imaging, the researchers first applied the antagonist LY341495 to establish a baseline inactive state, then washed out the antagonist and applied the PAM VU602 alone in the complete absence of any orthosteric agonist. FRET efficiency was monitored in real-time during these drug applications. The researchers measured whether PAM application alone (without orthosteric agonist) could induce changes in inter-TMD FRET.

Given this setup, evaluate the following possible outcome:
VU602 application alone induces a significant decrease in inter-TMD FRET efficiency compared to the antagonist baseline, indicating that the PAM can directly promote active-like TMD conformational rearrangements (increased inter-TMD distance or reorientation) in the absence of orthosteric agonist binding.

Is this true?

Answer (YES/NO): NO